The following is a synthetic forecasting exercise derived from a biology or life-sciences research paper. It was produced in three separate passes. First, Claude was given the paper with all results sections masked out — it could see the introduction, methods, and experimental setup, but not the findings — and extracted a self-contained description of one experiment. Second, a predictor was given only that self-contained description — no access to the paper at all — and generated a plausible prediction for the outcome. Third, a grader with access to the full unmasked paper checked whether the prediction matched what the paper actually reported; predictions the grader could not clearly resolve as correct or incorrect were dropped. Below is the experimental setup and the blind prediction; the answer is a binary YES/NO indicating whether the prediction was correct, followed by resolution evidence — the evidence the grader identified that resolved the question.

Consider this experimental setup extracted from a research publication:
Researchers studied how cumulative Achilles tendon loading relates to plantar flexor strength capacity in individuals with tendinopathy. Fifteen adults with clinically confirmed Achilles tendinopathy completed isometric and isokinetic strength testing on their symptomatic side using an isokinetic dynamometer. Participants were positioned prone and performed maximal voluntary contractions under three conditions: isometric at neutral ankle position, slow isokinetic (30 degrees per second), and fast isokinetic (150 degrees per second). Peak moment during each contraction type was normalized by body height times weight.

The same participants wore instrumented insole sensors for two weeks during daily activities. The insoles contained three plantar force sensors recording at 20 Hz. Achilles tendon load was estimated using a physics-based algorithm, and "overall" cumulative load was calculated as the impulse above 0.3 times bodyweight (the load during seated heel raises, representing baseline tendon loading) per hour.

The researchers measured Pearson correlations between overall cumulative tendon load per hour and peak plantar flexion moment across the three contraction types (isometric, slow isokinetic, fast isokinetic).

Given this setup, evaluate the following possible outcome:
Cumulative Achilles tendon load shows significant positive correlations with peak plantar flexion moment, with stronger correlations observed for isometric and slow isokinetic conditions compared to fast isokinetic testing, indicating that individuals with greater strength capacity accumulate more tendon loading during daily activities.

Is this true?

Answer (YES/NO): NO